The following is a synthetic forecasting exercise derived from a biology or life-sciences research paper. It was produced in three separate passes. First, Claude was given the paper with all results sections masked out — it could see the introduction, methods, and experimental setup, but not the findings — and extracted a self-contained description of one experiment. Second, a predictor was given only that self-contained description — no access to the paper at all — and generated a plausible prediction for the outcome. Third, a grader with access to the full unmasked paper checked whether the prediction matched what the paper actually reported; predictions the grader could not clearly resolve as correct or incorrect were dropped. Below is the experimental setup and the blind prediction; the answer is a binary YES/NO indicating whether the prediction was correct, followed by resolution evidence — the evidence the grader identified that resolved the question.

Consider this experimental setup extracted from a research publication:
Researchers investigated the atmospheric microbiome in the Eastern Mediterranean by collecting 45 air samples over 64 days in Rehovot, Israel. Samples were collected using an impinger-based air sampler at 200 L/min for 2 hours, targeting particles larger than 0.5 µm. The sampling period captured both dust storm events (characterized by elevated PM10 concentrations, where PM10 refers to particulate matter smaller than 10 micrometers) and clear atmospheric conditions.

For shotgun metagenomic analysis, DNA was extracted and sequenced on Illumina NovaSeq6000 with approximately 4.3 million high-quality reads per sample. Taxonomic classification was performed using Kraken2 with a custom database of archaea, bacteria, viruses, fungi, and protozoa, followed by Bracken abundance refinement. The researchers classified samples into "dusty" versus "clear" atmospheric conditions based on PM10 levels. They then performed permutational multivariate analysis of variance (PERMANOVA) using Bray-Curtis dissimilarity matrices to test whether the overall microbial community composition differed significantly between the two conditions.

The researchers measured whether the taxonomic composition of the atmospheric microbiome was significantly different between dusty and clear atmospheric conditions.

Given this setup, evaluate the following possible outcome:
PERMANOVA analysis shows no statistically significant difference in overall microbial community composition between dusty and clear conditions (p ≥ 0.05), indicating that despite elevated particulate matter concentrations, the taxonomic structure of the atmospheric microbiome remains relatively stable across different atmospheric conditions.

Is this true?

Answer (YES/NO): NO